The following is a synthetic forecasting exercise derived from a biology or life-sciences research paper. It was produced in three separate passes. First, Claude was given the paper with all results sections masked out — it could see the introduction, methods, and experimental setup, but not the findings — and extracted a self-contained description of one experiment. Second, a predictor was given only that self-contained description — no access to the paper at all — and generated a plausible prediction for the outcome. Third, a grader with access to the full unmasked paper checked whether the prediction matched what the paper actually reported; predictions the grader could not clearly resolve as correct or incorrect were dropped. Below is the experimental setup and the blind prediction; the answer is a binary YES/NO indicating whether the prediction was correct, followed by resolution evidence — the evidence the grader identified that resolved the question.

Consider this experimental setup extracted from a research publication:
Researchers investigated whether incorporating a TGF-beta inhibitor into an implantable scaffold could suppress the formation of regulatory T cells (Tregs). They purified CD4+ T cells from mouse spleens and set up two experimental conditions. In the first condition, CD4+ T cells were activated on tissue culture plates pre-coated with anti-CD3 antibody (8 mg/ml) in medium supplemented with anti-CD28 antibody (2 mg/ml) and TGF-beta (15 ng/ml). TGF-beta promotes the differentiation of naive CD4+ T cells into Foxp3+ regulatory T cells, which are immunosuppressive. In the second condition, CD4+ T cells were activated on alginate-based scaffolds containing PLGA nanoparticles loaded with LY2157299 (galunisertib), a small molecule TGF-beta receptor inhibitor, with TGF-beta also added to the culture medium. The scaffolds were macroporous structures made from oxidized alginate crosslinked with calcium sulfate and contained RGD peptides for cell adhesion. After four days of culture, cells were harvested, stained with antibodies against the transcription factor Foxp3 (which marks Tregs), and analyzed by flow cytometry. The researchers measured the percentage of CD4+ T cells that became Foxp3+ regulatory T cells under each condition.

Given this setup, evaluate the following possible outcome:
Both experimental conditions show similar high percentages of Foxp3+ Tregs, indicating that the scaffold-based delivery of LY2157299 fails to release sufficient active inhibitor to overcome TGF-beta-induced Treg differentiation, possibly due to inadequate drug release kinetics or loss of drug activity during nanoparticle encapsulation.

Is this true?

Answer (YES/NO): NO